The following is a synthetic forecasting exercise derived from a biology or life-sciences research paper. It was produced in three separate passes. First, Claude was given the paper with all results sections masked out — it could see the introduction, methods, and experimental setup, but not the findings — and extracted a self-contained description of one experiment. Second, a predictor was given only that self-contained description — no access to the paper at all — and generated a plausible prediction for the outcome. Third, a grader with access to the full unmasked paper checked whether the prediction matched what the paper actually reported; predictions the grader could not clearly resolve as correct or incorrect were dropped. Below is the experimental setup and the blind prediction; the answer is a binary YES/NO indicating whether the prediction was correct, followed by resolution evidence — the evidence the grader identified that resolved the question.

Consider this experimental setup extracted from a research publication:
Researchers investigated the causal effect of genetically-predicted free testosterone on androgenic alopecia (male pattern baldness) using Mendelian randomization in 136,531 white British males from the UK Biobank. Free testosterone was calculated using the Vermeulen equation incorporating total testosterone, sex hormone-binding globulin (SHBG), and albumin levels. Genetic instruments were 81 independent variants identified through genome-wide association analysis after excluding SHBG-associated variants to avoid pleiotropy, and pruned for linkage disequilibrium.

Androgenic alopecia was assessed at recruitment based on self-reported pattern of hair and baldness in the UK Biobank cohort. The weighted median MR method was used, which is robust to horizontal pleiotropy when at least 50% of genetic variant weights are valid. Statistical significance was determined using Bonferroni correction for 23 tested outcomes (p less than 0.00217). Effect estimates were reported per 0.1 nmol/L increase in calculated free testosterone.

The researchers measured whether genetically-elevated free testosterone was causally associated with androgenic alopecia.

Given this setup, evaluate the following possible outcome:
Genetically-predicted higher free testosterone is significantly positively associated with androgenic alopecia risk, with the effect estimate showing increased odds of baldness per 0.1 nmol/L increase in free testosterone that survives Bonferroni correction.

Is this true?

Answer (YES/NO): YES